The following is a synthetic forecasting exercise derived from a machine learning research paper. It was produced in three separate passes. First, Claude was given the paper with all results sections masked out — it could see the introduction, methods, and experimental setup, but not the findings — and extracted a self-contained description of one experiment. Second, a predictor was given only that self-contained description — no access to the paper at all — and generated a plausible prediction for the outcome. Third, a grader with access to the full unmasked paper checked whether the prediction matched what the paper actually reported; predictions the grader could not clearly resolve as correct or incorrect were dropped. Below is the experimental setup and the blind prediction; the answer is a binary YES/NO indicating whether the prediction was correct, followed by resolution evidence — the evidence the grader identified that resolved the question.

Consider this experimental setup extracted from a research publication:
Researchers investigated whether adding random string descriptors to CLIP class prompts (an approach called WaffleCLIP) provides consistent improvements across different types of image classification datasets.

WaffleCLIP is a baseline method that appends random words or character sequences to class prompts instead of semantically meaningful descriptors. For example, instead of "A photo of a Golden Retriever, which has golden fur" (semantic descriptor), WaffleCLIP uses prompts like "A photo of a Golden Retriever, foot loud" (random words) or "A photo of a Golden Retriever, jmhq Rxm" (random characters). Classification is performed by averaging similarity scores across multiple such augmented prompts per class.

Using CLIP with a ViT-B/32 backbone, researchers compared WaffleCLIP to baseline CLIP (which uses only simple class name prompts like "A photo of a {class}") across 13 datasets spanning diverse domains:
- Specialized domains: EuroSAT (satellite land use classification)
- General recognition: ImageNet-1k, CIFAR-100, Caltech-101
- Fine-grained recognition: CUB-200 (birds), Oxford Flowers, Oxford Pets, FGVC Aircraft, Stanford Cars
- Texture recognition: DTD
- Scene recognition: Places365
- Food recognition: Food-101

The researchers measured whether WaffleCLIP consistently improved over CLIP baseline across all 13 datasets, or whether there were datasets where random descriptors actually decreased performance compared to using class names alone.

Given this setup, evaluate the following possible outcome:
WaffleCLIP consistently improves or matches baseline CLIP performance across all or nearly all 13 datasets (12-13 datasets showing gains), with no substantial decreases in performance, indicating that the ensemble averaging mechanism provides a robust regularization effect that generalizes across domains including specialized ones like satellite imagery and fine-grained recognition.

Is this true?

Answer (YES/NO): YES